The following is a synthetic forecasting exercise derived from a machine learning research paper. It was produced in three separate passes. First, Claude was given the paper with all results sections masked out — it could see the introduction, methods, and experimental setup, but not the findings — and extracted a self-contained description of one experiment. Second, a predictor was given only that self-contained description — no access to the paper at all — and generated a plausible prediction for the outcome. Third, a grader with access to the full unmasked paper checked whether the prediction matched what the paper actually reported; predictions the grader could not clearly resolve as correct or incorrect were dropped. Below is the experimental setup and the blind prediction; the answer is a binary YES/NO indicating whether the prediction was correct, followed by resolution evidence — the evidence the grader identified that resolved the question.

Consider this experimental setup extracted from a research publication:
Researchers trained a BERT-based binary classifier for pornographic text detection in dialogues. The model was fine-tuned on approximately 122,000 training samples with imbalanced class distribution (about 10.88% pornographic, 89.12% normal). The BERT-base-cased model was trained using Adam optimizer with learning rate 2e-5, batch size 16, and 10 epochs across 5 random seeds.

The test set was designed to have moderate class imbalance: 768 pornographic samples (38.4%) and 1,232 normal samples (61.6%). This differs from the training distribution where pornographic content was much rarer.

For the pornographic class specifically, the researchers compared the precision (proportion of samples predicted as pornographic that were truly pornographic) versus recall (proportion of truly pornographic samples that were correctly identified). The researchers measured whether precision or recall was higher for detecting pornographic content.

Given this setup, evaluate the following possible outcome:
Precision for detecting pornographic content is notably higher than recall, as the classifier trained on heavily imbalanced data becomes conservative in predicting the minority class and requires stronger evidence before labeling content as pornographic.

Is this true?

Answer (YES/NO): NO